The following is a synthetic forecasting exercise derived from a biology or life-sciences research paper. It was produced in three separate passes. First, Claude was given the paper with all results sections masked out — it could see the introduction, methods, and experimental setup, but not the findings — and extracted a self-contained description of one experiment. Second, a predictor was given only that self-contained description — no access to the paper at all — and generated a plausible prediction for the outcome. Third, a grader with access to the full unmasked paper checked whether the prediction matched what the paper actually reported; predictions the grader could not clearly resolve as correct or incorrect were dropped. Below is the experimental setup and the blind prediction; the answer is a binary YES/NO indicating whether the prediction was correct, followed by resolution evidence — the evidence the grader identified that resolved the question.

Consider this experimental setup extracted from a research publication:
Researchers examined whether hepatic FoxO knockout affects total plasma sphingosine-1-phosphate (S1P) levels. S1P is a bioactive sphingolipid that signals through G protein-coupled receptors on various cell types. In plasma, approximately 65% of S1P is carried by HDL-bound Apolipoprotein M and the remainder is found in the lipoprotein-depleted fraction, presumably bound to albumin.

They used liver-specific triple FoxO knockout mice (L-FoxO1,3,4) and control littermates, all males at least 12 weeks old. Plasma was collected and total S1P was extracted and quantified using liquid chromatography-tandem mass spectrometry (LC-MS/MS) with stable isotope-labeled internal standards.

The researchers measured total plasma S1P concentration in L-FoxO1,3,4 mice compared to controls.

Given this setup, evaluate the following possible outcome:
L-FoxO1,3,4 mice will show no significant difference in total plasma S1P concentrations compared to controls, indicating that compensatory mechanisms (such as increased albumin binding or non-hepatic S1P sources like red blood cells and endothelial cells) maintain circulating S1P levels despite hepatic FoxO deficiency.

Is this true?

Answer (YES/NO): YES